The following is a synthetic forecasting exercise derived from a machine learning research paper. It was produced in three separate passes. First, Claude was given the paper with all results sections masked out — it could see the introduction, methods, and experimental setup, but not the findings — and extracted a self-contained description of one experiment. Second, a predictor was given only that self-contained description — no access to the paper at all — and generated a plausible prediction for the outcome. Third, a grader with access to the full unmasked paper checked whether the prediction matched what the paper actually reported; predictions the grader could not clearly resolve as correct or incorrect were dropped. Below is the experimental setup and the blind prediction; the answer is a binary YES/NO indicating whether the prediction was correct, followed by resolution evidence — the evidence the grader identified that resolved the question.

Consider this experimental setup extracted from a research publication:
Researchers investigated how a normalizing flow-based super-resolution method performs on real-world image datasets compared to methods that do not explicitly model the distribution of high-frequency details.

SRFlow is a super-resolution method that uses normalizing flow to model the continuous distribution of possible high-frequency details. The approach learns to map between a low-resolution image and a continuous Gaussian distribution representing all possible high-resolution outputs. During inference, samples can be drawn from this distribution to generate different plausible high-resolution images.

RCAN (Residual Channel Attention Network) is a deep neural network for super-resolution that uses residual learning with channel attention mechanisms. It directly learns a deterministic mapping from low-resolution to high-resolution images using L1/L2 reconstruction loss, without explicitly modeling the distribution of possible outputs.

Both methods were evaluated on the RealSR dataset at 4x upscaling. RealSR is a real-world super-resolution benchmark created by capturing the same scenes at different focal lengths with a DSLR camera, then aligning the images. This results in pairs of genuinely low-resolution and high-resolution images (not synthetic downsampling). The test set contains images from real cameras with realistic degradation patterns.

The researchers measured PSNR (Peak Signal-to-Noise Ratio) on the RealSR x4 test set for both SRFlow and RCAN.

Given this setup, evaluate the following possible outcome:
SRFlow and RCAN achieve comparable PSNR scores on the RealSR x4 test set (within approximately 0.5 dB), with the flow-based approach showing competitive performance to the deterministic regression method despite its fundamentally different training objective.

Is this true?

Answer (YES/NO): NO